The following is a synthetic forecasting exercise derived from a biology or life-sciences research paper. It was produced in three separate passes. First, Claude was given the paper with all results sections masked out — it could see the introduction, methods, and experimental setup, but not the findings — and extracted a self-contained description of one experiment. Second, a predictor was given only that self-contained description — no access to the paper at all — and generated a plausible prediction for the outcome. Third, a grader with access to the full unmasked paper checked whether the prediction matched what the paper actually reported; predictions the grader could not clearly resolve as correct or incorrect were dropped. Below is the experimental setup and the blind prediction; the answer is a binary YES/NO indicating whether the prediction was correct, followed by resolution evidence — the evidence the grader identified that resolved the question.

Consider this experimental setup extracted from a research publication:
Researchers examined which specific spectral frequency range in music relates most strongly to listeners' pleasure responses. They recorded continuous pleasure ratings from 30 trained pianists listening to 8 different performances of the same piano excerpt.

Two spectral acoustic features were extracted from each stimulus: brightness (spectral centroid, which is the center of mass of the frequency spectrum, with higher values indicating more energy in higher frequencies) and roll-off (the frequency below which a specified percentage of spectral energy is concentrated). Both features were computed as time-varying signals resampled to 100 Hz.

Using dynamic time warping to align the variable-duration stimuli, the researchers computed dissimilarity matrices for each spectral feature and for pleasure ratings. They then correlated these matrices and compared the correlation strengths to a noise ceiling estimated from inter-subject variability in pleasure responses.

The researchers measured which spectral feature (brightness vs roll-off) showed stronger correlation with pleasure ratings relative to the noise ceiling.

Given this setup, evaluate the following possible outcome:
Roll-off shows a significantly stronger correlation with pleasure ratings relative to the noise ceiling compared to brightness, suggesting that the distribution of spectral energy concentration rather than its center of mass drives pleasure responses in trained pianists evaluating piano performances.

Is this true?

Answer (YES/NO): NO